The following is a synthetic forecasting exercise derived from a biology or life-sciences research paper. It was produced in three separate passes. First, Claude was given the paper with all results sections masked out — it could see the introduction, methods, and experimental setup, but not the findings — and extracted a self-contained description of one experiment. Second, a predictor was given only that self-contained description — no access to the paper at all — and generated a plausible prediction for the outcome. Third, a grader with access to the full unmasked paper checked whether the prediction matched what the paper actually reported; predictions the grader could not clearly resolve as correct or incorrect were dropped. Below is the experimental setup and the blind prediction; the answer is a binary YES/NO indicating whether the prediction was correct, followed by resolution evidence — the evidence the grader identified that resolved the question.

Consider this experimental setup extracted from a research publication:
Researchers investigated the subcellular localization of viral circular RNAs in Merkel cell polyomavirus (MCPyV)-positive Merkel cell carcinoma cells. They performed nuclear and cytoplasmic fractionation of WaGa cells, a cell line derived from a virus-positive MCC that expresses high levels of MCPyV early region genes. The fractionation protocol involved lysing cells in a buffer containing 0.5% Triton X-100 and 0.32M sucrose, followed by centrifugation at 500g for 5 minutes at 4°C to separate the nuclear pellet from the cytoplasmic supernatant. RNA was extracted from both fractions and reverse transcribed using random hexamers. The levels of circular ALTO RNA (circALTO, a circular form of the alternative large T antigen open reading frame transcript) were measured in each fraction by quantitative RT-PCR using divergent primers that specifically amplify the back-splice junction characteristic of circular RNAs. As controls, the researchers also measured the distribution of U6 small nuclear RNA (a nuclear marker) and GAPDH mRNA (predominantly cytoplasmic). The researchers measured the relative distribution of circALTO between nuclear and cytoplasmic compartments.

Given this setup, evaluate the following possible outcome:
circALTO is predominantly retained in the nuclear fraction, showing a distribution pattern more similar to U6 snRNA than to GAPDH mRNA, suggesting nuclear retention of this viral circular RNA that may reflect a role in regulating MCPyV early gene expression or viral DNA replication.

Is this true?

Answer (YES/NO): NO